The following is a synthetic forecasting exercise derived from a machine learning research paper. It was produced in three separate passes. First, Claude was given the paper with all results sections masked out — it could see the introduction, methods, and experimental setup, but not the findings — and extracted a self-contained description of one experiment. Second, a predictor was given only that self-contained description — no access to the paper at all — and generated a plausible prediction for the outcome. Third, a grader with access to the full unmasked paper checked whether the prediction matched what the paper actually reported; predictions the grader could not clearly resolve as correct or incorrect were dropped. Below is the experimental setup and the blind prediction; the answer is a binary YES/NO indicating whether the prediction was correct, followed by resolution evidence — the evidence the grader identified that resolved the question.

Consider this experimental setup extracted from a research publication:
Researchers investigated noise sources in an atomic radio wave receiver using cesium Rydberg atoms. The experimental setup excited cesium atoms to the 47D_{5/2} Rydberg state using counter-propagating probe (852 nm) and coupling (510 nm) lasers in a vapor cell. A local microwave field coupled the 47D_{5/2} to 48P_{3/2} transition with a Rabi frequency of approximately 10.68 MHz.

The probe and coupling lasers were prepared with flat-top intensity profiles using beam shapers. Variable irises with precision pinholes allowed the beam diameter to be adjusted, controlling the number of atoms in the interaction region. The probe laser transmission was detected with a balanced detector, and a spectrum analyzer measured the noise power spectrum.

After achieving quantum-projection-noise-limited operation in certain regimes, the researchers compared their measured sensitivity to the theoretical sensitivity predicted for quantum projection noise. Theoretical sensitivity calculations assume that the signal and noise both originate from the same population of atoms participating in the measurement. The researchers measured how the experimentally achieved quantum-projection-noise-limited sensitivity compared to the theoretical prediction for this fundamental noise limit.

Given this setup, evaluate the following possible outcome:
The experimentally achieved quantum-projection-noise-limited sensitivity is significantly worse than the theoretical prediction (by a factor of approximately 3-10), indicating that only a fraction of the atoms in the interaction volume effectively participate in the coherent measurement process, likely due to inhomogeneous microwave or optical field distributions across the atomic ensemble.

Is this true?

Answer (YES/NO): NO